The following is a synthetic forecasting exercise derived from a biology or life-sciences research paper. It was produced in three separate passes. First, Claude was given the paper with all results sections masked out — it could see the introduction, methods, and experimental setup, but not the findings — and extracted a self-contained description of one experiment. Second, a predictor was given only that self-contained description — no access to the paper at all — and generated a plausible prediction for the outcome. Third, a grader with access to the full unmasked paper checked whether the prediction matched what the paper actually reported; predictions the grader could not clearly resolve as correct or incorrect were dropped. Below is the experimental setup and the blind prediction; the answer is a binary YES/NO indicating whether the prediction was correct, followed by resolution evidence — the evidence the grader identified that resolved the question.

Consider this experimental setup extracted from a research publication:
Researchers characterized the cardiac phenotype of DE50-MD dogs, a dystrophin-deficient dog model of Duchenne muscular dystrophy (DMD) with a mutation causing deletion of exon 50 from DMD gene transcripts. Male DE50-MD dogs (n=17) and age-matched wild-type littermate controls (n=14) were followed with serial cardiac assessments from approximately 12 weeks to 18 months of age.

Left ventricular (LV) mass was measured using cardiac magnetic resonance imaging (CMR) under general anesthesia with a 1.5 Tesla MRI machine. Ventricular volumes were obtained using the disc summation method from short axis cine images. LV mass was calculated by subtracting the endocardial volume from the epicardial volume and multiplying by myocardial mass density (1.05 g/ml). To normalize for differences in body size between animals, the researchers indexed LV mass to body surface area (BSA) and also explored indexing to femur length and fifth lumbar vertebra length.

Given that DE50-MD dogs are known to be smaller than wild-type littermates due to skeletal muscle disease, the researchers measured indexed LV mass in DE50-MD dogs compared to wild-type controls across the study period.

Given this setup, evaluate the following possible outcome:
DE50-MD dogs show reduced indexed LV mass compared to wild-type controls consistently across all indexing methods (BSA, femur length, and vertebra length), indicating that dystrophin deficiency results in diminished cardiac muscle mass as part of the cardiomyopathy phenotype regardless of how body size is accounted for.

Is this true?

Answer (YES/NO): YES